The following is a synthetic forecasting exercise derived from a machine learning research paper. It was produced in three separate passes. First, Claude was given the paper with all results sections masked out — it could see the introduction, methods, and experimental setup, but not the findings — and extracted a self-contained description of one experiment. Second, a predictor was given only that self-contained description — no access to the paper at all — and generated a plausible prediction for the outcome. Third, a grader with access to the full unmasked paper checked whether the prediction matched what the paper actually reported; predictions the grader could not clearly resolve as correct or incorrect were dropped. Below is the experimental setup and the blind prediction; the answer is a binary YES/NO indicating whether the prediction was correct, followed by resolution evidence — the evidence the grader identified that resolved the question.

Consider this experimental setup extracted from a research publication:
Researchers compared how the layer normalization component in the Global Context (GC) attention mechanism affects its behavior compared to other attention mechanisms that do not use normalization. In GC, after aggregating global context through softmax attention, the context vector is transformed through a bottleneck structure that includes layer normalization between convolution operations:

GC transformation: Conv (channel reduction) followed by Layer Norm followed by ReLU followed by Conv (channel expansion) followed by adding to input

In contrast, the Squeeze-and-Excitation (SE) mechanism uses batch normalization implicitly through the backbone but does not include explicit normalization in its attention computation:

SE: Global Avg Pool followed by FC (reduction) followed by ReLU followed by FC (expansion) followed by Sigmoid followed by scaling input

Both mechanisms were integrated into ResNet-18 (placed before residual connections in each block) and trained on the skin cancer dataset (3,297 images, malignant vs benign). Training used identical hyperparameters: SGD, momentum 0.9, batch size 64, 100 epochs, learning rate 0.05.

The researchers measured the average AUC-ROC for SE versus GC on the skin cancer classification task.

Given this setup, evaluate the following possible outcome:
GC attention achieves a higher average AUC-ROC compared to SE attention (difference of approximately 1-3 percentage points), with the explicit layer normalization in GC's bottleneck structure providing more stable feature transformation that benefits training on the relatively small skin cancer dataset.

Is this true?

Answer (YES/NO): NO